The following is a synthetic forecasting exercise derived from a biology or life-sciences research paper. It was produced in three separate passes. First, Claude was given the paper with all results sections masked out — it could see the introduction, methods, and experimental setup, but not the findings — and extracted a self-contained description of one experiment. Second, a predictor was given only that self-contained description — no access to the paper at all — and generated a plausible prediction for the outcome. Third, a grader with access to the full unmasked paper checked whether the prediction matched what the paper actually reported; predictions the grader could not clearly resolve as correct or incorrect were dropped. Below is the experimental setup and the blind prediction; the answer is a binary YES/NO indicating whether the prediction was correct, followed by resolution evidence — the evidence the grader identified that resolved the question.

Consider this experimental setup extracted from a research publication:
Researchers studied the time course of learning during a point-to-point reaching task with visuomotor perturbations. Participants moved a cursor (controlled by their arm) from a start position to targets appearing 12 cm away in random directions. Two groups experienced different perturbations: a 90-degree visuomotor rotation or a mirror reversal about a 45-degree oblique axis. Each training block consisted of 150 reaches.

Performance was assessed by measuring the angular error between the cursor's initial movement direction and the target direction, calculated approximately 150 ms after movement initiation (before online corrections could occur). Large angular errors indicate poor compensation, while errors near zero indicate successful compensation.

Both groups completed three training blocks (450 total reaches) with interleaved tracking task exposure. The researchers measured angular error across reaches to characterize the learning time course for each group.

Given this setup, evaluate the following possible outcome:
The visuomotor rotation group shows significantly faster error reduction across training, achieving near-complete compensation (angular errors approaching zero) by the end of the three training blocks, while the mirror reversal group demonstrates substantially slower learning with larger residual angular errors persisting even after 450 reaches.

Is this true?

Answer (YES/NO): NO